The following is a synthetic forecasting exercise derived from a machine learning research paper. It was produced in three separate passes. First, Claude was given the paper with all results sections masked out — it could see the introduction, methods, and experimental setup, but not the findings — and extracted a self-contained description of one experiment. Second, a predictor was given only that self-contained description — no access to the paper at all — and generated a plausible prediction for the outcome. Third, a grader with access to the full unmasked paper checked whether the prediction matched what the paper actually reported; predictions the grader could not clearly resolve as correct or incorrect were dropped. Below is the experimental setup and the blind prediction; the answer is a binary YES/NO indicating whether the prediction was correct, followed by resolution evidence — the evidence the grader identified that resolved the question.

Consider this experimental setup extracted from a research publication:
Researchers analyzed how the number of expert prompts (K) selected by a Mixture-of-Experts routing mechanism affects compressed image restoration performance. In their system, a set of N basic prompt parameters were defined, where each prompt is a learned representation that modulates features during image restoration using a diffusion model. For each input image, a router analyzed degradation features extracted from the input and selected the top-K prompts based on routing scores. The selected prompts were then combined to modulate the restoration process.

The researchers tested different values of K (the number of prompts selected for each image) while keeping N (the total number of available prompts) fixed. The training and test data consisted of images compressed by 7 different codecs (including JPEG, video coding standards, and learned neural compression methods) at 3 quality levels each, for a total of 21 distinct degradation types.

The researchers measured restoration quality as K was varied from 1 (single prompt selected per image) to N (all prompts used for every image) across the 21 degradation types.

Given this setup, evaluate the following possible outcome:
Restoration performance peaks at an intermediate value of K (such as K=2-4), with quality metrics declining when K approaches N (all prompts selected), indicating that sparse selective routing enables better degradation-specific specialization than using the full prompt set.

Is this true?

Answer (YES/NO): NO